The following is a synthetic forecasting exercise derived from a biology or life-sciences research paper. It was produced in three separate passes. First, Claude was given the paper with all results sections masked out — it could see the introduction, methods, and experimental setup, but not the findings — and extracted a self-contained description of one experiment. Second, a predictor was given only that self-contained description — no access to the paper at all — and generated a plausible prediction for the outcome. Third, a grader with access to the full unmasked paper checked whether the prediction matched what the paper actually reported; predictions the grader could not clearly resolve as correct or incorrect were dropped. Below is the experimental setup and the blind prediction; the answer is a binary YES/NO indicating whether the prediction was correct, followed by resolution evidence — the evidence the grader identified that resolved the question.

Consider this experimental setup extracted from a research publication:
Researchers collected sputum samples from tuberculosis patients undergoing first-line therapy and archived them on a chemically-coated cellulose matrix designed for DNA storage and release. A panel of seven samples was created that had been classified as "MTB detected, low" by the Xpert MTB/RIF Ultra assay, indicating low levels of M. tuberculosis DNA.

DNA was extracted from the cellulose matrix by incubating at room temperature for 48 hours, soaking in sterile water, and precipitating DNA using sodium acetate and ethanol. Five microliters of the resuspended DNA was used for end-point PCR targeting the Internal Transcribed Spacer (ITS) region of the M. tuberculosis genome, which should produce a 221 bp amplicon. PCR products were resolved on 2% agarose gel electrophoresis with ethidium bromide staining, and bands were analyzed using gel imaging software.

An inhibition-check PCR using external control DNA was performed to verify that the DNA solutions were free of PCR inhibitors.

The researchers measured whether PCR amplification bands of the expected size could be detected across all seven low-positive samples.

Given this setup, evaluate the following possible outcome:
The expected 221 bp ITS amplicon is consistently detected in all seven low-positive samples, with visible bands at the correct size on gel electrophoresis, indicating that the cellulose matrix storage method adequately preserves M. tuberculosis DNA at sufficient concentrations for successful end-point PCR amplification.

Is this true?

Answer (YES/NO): NO